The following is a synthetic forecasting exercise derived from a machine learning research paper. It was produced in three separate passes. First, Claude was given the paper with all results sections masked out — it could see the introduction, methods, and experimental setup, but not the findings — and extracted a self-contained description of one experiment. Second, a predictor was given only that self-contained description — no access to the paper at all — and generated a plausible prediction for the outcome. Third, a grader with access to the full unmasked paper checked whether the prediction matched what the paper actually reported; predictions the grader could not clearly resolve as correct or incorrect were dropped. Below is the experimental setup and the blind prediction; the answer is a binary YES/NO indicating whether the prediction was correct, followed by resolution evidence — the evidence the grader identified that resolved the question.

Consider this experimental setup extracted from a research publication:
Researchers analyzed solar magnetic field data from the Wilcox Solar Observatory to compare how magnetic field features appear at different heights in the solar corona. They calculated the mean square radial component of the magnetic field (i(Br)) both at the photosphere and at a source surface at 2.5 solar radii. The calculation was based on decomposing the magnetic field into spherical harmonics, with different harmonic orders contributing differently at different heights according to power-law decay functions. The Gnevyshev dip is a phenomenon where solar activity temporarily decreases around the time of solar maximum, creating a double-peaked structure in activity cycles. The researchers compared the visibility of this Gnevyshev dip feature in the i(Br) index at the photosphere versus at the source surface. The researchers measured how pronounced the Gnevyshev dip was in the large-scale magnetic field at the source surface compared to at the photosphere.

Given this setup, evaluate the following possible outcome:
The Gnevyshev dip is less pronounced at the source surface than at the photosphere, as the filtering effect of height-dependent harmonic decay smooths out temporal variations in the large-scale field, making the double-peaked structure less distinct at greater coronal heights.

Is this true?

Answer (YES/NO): NO